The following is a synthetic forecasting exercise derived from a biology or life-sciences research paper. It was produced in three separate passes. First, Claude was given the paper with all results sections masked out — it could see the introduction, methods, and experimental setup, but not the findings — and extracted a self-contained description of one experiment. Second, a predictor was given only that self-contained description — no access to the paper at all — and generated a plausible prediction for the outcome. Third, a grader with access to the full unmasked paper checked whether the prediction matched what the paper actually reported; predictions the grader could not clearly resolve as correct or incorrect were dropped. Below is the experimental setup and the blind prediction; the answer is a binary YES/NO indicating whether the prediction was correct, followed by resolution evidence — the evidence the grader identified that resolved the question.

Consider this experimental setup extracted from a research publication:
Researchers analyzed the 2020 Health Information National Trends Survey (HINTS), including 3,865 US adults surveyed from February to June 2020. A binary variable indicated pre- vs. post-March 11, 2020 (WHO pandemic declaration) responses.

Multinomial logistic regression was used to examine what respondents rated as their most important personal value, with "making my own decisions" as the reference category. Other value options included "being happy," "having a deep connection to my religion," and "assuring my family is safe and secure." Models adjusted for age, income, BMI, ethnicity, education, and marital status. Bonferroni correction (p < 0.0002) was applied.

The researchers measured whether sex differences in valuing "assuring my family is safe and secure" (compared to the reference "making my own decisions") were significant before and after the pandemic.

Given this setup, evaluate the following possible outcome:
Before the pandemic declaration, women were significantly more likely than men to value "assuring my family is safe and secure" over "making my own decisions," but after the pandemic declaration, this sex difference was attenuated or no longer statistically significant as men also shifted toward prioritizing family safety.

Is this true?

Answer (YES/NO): NO